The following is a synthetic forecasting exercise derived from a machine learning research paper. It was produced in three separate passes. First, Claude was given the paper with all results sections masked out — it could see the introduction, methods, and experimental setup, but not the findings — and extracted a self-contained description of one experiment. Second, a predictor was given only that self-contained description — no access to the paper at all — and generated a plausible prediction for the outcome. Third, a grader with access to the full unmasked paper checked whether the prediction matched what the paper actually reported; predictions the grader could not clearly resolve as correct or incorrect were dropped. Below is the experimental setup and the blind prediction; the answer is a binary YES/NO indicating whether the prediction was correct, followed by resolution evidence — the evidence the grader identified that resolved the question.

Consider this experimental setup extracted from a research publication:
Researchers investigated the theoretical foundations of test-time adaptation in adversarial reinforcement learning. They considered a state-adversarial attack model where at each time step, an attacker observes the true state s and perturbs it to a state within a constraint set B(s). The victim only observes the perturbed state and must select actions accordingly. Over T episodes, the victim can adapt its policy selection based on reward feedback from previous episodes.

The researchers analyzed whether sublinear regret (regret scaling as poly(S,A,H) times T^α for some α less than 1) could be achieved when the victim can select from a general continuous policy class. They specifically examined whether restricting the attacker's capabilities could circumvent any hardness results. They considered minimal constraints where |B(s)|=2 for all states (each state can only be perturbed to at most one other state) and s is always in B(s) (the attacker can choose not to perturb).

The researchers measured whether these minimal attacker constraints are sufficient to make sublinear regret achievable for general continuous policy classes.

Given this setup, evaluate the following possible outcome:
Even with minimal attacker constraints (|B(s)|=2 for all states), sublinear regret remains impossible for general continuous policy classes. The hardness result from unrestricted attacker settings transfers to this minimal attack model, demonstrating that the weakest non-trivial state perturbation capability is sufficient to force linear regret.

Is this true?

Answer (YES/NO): YES